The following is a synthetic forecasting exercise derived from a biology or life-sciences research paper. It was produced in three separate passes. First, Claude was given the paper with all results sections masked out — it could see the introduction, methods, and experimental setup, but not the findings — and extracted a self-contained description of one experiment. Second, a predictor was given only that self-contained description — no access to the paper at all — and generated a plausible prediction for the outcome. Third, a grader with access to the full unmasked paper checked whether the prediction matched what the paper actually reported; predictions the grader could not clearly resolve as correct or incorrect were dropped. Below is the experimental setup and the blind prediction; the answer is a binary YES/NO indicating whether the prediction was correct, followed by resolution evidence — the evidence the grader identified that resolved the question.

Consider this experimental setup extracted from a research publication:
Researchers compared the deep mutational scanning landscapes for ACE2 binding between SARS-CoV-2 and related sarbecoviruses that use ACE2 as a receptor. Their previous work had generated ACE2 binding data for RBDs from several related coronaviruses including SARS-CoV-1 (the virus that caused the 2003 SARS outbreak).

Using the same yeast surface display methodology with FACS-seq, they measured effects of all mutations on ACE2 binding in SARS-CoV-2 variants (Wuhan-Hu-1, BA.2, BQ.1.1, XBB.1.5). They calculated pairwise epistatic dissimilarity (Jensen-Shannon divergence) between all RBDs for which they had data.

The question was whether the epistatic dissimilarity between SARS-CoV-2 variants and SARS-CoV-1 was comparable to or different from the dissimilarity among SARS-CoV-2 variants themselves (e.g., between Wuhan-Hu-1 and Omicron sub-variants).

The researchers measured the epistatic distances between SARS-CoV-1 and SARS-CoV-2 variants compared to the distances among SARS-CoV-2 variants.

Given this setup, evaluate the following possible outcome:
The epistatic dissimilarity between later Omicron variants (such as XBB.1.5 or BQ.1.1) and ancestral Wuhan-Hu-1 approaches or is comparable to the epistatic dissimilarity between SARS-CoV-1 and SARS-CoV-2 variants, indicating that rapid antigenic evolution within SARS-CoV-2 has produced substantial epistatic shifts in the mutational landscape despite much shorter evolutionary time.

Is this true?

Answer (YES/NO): NO